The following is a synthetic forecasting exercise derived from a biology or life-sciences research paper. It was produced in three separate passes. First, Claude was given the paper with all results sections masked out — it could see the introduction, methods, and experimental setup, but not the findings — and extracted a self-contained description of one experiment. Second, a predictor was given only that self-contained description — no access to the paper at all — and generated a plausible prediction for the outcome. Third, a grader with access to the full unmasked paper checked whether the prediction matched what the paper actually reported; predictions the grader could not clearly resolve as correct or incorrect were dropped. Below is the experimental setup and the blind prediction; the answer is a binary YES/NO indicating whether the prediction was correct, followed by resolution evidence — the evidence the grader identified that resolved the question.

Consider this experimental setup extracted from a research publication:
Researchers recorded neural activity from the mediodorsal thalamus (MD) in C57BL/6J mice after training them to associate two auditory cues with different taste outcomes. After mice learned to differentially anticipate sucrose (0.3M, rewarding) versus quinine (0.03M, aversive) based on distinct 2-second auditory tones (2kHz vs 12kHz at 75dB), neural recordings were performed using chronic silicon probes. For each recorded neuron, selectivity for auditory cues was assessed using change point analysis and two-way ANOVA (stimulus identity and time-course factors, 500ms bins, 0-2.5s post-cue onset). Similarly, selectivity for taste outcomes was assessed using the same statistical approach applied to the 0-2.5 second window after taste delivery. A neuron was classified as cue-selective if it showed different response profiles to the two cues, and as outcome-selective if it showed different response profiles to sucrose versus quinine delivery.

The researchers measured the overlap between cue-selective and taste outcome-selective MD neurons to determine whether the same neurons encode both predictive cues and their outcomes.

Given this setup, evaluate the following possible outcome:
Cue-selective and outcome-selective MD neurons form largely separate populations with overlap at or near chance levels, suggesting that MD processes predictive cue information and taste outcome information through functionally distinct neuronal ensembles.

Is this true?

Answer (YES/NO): NO